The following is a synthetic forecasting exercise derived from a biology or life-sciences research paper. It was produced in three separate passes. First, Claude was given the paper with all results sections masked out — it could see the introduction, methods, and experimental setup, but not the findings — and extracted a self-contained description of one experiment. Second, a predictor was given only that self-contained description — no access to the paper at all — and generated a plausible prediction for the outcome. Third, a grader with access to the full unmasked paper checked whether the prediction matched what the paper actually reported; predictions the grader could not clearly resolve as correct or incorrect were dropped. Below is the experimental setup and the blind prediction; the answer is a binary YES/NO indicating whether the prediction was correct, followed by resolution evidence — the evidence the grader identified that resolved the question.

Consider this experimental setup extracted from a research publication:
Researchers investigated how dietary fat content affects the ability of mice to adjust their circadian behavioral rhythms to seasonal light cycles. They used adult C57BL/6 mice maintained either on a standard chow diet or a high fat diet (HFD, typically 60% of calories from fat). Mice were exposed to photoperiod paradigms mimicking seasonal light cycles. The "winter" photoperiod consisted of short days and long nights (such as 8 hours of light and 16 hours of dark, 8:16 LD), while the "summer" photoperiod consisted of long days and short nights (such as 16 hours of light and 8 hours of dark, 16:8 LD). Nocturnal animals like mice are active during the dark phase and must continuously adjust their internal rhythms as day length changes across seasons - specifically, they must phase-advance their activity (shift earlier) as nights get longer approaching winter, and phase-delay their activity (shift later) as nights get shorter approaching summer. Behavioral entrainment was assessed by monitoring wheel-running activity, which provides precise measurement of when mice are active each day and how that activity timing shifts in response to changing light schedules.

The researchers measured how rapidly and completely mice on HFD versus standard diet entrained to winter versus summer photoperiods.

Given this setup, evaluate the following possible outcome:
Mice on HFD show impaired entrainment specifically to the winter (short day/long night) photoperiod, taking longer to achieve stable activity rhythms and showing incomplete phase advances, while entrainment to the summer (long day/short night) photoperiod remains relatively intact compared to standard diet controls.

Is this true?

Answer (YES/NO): NO